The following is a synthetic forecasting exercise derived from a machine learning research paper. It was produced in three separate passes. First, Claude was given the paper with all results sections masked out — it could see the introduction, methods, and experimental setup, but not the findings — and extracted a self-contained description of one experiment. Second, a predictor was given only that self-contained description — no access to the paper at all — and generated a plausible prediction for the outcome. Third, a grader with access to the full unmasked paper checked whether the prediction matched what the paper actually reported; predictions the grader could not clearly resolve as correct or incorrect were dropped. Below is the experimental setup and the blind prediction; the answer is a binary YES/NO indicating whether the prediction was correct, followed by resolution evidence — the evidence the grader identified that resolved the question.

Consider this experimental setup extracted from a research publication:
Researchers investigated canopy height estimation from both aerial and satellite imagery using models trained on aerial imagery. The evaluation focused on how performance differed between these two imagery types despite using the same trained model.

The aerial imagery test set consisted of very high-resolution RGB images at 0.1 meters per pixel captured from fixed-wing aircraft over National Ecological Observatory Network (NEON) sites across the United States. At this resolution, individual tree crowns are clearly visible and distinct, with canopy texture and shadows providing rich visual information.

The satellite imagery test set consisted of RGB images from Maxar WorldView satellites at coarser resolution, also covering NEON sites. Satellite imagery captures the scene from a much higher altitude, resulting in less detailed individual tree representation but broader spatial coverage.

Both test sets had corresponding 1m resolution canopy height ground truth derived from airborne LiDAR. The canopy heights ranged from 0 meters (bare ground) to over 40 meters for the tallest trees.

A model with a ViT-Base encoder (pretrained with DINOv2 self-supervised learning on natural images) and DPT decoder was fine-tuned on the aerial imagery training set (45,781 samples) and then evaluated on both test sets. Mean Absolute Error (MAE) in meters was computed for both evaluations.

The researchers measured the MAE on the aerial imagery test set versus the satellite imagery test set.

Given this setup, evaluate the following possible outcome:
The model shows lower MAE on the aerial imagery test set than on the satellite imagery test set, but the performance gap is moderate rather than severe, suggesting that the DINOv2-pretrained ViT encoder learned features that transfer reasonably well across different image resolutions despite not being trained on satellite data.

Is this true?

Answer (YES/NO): NO